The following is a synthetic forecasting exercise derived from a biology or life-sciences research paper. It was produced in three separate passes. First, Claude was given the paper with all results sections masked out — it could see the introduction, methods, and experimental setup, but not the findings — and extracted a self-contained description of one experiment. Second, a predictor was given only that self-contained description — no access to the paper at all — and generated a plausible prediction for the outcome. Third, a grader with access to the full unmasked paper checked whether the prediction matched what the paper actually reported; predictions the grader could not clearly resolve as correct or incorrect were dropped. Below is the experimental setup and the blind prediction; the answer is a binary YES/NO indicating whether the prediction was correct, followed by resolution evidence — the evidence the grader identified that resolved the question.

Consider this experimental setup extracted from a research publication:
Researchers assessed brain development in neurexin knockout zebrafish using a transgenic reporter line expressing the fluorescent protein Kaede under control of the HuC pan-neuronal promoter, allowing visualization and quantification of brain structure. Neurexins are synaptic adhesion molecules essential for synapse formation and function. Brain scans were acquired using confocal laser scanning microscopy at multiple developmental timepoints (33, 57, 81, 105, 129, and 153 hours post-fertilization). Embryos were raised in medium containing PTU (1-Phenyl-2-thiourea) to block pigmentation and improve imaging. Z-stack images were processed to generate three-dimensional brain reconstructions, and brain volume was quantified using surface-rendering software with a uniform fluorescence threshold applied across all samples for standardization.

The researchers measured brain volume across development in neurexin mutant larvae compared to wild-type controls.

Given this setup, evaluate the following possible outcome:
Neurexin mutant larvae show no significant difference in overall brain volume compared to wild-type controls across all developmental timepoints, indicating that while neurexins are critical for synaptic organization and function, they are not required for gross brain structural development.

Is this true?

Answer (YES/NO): YES